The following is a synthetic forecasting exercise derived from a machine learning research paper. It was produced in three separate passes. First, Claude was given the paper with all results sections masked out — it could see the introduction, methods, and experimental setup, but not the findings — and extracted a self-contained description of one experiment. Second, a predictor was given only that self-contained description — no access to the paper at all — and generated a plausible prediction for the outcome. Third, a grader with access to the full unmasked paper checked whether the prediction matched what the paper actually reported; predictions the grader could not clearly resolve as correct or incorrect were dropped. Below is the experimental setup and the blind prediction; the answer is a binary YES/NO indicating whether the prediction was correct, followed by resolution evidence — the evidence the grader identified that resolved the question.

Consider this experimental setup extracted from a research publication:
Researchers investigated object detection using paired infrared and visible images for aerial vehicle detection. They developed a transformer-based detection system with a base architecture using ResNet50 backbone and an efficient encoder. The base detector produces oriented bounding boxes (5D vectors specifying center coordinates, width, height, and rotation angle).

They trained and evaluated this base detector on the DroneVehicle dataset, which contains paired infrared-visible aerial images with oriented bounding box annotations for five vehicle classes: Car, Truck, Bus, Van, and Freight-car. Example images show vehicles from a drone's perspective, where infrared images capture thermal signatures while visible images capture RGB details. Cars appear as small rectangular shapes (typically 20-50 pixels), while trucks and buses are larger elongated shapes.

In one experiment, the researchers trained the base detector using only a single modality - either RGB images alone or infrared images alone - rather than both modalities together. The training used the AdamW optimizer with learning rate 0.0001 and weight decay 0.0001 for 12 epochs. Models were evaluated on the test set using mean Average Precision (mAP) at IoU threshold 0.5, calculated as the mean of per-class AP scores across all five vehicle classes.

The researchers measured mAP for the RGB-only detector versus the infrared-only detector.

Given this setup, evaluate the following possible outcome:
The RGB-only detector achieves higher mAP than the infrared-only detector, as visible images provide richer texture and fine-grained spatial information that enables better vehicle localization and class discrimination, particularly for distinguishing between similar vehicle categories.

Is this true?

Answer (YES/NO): NO